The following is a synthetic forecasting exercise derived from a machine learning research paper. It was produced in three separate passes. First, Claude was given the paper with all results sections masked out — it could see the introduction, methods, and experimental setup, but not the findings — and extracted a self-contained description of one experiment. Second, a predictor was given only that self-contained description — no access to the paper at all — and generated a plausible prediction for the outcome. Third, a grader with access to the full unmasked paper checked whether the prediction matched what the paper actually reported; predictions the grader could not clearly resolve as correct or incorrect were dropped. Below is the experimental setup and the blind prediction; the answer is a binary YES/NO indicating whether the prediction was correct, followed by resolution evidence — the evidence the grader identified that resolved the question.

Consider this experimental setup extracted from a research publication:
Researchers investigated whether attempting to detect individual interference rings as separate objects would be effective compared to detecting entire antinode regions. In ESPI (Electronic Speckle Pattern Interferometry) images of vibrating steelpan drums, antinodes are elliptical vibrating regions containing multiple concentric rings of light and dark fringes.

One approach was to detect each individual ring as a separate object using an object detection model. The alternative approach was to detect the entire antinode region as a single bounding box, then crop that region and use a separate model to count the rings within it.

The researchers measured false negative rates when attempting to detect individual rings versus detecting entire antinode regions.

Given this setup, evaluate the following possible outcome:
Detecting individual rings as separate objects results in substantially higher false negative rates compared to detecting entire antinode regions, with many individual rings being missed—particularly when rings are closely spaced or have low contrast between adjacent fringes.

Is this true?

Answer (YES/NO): NO